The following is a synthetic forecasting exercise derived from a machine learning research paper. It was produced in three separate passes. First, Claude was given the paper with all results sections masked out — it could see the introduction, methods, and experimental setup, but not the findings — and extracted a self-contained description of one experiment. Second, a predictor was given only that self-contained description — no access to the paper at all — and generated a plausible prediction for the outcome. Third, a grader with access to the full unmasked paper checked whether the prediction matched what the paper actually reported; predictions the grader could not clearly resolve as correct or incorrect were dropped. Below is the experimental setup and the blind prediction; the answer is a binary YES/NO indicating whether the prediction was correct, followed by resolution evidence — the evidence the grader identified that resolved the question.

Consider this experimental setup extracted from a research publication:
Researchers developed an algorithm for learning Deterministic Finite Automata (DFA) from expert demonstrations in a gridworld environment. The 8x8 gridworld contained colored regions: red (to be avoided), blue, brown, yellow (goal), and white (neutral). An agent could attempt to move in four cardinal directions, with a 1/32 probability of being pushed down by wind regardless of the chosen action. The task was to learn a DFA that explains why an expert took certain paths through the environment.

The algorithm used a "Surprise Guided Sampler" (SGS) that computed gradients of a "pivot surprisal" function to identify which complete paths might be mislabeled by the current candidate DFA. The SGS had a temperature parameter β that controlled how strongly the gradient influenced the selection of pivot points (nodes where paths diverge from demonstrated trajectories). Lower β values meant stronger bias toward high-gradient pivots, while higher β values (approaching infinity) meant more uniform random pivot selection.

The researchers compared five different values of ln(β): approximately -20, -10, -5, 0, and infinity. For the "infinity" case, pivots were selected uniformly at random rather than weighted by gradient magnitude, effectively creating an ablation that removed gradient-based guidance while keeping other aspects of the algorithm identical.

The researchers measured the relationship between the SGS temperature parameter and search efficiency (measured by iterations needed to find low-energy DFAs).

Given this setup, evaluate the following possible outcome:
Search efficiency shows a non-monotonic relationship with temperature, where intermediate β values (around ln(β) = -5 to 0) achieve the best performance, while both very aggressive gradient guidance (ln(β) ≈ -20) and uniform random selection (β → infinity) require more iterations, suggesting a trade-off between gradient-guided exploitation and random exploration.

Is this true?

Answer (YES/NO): NO